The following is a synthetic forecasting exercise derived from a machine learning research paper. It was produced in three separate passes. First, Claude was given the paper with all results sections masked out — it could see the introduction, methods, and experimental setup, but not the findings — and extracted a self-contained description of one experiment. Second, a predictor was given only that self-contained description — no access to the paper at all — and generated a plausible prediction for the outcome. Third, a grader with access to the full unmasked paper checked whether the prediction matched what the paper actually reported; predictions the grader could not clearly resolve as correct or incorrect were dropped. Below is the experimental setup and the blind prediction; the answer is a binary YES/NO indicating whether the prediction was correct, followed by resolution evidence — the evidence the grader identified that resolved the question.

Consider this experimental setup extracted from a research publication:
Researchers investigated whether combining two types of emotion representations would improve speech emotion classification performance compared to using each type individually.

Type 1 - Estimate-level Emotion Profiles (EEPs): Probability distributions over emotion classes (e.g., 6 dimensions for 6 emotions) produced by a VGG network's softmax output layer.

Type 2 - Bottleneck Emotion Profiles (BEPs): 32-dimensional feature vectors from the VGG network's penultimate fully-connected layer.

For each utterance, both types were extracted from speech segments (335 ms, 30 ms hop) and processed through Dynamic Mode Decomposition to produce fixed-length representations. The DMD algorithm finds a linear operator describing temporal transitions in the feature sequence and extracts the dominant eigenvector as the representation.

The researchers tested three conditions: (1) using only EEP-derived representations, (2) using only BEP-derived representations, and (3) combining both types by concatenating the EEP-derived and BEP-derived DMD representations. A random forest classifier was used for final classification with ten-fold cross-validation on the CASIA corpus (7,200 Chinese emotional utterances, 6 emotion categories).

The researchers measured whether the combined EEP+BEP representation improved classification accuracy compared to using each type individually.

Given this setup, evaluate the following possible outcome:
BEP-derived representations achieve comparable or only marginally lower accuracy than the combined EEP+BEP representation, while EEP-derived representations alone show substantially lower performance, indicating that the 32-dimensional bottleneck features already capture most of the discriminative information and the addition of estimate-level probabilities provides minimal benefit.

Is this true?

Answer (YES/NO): NO